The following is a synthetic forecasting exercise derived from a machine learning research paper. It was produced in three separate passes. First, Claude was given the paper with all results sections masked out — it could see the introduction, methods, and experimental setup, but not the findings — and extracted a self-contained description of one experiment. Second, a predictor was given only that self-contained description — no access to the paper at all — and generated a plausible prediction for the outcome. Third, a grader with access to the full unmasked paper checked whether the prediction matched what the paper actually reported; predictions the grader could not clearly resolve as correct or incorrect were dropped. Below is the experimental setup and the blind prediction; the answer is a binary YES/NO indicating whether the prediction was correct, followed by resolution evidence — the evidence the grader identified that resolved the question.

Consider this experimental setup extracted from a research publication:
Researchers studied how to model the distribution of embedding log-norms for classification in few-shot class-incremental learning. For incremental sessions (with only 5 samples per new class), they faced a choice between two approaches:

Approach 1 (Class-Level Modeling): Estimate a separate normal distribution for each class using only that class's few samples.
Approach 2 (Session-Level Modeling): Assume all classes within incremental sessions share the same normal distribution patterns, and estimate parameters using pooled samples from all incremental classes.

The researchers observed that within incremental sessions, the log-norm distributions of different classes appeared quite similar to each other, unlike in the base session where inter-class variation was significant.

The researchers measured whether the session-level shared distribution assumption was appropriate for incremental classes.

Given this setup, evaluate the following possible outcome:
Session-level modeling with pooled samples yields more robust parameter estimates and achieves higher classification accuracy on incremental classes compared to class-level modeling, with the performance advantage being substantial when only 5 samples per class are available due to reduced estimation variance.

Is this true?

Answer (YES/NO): NO